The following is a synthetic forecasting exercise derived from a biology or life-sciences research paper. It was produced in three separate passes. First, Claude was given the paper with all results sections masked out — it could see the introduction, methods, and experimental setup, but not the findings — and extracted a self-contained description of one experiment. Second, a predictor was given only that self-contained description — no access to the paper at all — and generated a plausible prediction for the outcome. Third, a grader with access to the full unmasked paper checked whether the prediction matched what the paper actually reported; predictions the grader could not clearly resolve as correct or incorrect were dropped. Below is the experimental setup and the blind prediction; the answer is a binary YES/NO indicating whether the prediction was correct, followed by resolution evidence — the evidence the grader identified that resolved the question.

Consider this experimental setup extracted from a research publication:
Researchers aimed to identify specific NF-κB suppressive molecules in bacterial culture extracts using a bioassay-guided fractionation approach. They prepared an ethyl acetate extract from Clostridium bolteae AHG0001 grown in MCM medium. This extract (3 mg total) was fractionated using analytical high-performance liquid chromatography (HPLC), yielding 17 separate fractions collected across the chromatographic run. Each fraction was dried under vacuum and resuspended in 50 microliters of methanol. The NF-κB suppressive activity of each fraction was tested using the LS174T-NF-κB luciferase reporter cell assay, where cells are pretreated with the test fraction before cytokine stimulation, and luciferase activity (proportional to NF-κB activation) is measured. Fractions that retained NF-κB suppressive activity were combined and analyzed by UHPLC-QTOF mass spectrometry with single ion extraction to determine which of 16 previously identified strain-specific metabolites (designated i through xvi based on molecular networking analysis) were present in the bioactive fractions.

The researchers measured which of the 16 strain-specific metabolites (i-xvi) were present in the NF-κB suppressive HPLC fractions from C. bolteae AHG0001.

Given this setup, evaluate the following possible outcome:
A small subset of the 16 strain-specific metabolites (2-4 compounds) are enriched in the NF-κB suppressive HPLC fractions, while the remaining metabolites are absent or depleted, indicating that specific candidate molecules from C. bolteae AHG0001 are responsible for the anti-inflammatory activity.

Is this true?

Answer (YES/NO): NO